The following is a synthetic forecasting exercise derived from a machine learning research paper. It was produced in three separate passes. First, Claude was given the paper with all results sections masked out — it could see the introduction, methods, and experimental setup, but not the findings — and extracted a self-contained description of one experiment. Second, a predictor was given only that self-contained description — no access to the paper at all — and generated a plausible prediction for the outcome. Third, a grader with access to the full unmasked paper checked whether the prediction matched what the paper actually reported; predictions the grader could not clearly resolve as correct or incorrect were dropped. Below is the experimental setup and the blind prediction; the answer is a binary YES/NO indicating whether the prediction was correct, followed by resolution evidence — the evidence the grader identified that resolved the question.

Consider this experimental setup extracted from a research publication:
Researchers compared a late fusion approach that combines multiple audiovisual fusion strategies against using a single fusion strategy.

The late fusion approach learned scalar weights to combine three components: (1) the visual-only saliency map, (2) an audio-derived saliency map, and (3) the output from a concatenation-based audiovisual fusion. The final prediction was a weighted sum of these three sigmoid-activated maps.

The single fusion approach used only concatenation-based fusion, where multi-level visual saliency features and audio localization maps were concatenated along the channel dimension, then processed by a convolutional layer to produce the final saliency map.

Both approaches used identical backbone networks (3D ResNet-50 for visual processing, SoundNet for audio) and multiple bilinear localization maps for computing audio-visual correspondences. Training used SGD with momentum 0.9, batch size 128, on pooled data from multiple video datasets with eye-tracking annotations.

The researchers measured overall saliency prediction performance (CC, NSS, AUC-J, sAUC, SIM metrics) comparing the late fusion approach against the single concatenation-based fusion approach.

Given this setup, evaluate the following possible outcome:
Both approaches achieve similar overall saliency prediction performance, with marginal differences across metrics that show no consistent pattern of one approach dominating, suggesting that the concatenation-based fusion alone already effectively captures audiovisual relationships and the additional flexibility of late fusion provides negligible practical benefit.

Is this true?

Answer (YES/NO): NO